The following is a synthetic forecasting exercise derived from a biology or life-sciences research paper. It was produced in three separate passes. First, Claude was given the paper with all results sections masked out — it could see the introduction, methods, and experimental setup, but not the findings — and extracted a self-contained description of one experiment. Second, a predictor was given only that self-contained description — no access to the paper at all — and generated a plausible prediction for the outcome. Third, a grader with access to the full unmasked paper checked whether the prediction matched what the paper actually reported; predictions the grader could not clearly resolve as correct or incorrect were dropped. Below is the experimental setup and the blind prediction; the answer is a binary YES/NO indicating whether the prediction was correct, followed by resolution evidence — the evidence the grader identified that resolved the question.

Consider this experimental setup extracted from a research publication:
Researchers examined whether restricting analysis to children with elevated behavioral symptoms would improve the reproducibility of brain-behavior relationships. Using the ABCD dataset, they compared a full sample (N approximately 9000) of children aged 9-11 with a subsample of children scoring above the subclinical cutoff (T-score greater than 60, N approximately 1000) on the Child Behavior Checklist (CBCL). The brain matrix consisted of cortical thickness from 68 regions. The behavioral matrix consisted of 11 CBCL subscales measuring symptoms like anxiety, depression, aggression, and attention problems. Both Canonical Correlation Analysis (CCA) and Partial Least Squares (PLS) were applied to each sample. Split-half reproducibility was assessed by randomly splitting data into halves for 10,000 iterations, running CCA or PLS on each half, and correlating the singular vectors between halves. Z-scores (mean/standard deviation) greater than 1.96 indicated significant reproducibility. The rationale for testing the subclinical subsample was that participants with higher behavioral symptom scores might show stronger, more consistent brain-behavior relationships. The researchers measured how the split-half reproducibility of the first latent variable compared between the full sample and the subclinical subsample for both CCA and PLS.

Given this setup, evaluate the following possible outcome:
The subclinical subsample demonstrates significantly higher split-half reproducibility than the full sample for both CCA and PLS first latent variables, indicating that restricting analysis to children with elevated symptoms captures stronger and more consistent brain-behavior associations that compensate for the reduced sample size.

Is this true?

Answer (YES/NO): NO